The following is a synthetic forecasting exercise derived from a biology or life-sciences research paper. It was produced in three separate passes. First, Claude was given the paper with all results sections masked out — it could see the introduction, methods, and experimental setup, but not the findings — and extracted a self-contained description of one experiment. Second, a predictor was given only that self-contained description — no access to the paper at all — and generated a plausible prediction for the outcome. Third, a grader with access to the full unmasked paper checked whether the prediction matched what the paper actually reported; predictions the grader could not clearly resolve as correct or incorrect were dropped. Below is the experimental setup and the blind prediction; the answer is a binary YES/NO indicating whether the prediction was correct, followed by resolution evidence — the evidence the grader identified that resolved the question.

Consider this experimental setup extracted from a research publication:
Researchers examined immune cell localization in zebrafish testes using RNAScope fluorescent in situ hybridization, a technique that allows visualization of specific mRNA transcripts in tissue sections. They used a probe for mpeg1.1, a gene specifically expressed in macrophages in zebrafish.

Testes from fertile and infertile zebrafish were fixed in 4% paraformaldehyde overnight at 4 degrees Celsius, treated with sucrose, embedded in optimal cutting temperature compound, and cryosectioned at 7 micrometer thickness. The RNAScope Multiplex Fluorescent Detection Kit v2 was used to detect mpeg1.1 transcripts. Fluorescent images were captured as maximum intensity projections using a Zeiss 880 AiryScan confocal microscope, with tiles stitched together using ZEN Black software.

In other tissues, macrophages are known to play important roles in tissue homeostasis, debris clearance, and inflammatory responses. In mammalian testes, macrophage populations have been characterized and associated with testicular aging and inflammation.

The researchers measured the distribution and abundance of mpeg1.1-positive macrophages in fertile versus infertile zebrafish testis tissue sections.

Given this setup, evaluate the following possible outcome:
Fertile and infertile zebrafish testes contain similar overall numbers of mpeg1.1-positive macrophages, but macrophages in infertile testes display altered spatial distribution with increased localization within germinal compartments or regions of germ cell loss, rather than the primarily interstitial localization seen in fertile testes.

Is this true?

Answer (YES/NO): NO